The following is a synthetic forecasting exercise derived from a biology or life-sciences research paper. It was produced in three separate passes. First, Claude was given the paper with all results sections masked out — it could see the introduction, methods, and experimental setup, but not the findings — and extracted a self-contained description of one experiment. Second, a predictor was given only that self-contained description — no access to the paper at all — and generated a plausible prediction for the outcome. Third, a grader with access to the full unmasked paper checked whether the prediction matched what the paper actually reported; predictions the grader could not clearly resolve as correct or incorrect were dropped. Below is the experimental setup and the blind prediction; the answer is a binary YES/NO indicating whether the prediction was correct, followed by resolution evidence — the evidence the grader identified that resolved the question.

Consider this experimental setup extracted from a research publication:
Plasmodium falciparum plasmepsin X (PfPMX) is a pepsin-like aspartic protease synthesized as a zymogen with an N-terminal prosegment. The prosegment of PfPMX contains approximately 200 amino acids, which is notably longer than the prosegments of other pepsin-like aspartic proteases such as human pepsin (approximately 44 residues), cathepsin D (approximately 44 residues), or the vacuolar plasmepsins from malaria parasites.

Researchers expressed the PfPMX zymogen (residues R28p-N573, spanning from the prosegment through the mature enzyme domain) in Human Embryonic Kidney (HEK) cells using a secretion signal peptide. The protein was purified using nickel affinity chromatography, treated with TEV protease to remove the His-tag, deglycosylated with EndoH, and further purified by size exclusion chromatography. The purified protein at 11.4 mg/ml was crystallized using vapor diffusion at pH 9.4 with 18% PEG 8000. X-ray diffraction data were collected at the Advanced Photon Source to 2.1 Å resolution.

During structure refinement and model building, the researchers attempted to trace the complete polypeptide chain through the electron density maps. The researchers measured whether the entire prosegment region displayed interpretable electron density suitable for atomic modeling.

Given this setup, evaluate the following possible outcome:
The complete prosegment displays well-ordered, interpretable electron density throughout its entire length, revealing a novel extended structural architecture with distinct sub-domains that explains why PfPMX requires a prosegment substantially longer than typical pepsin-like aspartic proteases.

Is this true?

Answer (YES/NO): NO